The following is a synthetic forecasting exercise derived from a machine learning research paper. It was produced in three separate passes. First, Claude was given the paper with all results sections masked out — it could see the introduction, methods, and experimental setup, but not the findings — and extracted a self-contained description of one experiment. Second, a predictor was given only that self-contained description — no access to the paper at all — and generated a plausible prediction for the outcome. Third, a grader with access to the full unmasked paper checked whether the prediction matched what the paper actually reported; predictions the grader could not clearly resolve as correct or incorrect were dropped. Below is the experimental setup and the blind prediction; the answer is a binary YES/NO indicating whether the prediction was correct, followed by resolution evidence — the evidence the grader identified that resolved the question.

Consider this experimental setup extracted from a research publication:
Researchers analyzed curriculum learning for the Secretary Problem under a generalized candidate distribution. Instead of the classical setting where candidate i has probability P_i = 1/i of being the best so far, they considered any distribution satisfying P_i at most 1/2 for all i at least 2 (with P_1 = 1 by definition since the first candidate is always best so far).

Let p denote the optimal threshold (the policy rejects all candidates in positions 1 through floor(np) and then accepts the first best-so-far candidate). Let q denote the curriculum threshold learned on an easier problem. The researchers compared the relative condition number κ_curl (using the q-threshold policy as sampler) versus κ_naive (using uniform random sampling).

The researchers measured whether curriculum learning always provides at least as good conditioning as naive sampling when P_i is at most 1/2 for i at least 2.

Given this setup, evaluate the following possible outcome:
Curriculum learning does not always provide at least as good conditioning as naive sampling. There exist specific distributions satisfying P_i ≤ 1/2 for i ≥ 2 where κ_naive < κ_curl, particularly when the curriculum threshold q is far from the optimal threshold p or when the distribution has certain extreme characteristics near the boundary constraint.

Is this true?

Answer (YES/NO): NO